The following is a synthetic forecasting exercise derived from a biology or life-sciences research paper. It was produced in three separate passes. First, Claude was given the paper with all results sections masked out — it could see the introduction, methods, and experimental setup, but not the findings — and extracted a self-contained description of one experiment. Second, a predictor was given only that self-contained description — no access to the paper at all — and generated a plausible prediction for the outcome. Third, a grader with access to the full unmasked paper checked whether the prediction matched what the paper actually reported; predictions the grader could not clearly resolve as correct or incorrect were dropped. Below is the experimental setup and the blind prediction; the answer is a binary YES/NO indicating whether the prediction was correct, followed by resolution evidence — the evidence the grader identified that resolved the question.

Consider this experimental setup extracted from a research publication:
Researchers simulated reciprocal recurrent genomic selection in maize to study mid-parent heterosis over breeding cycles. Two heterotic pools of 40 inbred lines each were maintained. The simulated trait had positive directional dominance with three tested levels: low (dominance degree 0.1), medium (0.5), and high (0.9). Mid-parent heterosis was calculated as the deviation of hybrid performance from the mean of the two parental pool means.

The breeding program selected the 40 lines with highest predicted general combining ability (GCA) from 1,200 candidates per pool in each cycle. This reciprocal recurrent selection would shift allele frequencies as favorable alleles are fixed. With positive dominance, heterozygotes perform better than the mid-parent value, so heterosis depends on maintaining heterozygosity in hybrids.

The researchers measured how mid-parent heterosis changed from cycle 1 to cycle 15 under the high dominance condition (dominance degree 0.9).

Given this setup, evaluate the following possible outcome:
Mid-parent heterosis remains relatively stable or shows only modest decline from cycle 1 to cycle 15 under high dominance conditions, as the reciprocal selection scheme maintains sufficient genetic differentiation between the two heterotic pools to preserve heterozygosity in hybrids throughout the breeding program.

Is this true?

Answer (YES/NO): NO